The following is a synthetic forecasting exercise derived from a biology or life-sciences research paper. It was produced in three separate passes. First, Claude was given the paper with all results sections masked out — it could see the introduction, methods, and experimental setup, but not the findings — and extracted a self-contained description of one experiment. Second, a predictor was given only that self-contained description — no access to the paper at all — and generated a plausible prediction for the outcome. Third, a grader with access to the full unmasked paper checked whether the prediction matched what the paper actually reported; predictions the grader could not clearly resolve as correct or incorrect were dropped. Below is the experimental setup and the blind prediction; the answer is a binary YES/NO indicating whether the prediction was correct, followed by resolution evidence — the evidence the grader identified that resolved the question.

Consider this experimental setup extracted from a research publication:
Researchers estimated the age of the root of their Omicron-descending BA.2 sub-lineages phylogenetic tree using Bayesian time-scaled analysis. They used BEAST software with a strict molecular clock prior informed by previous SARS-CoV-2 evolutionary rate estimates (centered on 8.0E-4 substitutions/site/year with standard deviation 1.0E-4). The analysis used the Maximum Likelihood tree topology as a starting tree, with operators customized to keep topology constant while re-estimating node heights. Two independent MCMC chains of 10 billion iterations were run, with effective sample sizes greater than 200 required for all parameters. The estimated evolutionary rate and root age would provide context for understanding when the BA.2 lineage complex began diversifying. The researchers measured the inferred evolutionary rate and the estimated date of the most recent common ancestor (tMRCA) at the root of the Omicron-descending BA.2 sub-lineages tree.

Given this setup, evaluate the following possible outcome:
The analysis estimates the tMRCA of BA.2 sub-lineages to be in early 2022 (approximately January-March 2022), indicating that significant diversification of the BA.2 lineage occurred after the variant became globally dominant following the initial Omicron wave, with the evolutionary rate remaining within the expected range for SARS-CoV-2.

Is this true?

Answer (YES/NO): NO